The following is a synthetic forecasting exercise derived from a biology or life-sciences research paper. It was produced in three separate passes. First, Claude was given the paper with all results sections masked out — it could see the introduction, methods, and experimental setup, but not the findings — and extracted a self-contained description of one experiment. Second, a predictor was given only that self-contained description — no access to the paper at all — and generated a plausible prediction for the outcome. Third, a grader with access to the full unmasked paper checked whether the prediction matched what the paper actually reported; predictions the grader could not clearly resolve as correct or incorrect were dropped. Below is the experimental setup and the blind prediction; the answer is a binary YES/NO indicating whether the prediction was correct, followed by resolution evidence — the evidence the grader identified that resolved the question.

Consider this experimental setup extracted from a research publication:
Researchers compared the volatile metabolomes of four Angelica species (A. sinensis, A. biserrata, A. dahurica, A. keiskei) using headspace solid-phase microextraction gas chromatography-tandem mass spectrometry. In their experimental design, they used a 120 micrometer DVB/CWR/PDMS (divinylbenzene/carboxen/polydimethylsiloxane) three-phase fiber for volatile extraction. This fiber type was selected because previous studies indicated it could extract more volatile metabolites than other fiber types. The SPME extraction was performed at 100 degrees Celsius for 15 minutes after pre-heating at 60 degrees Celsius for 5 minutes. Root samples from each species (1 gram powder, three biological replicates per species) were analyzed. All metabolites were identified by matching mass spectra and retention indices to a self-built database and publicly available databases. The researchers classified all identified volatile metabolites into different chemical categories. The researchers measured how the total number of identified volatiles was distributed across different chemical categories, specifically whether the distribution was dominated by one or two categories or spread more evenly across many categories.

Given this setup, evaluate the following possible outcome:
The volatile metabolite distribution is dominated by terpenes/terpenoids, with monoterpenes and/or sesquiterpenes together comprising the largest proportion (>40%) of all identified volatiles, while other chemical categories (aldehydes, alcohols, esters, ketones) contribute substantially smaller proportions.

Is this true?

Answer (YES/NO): YES